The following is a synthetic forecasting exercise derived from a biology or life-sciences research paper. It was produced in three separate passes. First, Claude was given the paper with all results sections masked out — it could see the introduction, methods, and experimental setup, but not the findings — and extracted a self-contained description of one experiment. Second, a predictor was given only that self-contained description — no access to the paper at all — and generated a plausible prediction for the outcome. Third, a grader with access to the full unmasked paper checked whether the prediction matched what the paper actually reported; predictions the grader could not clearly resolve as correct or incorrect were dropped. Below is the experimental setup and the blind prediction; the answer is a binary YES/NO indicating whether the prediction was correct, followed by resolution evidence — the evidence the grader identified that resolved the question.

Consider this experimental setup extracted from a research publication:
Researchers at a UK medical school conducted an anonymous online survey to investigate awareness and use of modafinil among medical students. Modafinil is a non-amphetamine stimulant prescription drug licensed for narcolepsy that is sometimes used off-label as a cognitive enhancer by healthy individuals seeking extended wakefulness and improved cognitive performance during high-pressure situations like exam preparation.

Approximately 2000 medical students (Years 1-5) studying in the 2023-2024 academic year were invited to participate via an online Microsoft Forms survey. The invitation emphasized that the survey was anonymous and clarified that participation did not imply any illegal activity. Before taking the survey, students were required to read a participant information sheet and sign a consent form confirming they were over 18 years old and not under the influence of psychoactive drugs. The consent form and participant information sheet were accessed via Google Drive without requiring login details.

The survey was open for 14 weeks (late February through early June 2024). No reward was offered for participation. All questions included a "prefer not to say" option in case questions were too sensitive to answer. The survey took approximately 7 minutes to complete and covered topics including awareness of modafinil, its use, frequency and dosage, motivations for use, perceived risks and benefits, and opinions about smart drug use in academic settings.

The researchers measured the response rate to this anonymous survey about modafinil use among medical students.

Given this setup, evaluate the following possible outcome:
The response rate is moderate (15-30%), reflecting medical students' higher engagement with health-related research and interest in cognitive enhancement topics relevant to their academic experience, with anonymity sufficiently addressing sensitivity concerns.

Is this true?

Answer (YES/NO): NO